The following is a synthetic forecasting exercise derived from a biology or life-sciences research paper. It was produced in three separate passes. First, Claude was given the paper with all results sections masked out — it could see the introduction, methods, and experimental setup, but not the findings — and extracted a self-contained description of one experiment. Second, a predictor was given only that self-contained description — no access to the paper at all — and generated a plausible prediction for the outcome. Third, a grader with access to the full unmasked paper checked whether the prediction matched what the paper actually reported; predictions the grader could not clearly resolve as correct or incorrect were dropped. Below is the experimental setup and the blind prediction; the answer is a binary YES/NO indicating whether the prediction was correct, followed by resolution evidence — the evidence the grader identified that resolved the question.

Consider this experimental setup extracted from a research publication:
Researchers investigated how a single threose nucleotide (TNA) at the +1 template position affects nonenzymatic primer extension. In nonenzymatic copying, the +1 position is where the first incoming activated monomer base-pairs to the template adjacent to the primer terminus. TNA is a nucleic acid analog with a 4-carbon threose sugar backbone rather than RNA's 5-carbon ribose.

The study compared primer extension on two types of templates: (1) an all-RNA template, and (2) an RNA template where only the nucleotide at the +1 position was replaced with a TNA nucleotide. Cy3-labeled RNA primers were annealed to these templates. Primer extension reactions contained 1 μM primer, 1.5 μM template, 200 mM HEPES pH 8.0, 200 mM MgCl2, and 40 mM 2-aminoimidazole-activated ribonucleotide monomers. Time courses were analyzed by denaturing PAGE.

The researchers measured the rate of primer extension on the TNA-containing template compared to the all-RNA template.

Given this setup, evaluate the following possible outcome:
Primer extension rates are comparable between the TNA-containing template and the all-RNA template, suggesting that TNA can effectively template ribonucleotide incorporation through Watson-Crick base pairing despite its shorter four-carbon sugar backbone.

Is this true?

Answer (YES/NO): NO